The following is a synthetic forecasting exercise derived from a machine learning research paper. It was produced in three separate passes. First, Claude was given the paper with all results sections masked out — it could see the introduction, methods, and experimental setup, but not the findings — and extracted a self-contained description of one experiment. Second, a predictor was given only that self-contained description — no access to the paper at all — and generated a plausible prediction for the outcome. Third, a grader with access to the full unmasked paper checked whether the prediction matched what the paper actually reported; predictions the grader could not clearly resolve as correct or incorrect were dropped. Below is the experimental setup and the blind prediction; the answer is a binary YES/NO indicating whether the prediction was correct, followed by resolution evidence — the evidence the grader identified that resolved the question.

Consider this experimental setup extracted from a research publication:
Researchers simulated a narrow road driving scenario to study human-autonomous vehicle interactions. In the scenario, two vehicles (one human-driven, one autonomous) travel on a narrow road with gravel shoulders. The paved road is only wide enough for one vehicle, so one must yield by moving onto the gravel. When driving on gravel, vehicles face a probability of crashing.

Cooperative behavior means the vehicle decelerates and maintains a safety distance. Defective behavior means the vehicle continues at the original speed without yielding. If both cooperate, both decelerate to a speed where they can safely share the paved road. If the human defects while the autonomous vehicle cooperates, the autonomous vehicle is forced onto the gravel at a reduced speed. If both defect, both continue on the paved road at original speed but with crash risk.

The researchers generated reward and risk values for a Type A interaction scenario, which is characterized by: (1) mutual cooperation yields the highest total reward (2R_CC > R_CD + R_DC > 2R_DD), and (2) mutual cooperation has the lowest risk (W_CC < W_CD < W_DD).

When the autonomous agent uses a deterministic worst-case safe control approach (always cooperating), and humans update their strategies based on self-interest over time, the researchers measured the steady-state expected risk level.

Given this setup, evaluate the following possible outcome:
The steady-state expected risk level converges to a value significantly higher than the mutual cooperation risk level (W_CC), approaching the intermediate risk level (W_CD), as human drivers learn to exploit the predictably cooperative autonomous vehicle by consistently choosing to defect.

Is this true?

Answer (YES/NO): YES